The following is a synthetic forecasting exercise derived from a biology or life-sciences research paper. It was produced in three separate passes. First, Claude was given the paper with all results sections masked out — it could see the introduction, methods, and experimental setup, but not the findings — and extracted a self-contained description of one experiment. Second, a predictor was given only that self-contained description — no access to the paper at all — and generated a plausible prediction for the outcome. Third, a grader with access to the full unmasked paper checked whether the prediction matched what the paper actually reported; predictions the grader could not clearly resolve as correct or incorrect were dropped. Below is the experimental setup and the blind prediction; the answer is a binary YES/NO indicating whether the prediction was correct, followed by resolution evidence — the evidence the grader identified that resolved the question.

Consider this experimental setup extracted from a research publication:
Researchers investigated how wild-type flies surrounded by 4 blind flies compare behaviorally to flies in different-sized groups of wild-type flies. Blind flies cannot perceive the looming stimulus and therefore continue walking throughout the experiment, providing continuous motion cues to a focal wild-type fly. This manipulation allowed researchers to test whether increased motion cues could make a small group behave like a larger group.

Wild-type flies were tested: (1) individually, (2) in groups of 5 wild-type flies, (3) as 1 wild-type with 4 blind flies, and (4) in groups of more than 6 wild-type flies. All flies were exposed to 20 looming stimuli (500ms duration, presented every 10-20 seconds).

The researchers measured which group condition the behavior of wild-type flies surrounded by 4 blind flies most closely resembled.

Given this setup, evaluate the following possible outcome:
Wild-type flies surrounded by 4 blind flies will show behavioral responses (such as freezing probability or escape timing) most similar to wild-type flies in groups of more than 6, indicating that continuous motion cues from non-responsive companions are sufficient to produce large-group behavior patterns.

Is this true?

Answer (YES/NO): YES